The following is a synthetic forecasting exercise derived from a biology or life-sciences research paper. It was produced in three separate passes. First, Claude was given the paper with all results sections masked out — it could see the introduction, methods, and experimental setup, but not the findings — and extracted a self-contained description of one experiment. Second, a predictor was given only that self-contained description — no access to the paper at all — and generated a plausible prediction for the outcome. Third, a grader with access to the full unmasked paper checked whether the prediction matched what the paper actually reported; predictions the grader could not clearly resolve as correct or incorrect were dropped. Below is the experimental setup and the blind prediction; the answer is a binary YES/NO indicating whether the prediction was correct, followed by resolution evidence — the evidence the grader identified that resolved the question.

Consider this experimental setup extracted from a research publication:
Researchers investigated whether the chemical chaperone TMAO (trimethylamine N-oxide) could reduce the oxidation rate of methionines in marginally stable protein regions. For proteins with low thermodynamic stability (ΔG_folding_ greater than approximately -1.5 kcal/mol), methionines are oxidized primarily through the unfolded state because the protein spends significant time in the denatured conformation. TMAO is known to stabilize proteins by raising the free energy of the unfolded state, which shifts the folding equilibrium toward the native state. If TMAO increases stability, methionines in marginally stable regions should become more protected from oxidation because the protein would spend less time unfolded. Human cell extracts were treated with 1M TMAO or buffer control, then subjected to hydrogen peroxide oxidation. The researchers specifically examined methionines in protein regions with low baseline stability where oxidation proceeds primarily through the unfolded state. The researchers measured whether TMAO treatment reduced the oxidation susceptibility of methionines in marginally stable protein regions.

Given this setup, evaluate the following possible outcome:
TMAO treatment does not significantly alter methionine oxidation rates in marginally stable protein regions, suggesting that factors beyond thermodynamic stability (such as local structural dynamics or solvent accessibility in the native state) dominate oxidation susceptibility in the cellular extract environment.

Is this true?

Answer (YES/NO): NO